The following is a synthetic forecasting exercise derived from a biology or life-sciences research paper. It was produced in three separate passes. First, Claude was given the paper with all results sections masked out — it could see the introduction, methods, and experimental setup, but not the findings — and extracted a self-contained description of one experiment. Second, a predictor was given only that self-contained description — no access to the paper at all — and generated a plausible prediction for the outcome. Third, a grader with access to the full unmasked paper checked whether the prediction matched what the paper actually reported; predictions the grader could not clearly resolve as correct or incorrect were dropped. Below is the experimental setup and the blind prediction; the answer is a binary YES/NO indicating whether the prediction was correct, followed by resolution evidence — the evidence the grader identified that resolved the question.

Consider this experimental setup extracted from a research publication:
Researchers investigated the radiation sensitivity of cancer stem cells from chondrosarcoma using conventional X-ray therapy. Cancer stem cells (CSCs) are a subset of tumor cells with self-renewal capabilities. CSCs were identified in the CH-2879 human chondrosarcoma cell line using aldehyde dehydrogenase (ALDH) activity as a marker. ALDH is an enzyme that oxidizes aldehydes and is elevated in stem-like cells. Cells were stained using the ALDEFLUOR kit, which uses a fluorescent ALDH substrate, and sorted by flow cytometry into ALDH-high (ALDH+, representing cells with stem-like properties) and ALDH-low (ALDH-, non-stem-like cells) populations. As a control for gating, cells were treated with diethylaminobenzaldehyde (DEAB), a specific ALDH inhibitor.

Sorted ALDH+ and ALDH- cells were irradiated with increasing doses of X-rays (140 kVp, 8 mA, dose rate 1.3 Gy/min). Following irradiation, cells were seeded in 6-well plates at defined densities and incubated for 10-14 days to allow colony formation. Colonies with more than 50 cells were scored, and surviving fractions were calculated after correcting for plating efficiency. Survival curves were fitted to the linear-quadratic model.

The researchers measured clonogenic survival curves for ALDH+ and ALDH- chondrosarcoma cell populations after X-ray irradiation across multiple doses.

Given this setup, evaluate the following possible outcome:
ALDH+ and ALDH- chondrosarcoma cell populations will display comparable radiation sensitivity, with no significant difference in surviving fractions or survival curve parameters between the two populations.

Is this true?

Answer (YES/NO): NO